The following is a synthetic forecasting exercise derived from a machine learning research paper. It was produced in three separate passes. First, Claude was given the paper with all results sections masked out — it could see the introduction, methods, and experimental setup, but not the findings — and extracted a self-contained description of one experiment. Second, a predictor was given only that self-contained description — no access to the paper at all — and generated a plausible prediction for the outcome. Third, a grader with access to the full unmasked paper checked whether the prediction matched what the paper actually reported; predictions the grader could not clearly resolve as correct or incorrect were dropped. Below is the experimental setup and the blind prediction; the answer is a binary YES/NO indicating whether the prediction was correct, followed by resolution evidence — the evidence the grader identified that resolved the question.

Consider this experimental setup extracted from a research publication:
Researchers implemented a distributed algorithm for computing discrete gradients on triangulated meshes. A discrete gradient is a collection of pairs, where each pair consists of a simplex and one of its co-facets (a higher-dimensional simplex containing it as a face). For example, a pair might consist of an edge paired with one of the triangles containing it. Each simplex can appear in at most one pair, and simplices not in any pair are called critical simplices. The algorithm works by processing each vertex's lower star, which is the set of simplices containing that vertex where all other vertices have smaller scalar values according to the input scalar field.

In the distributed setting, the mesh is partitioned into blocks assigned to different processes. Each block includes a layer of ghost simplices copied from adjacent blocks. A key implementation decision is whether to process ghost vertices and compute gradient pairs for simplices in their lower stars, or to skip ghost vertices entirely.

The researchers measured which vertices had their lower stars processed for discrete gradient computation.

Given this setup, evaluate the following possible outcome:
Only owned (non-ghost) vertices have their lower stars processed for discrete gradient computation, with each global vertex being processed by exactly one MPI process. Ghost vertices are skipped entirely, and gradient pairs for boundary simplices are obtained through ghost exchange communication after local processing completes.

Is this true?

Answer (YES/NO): NO